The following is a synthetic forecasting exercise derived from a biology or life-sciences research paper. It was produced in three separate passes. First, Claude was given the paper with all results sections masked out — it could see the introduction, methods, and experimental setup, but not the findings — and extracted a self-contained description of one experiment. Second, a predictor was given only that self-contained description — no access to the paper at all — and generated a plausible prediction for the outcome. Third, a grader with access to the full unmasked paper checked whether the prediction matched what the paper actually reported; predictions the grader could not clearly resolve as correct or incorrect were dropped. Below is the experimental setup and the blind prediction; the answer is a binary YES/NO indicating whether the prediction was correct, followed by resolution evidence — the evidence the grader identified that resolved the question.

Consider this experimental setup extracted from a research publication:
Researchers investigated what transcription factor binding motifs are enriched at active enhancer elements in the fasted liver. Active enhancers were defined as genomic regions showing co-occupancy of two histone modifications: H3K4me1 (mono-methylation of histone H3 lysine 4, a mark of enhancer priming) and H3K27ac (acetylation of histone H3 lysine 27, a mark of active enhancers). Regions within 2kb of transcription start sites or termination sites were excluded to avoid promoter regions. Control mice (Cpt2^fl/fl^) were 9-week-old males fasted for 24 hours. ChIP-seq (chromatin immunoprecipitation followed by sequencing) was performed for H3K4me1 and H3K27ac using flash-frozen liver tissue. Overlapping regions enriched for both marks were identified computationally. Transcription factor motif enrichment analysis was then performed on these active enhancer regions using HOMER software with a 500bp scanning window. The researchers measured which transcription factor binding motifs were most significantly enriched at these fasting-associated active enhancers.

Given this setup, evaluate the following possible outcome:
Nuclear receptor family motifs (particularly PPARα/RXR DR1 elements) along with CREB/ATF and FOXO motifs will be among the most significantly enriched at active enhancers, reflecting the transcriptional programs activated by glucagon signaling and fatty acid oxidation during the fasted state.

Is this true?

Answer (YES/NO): NO